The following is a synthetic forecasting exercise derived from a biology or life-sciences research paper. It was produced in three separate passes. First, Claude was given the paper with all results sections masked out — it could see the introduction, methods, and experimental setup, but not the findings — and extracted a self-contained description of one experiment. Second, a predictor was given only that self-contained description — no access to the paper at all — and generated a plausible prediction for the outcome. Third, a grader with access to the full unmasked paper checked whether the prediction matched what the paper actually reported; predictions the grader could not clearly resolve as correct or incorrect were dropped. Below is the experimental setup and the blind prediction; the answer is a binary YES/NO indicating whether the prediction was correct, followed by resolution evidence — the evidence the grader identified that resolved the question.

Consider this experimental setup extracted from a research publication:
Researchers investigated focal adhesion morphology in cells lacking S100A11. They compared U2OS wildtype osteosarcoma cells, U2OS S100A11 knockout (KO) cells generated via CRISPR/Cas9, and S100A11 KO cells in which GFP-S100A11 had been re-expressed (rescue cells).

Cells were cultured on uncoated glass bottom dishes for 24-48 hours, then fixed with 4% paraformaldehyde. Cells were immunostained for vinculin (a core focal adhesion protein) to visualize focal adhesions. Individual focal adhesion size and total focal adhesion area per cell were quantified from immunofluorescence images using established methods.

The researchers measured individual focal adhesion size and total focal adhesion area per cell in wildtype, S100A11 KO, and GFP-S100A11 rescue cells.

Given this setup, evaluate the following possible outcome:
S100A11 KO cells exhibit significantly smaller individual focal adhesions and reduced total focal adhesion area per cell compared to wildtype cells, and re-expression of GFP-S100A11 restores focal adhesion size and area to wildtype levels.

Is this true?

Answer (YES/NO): NO